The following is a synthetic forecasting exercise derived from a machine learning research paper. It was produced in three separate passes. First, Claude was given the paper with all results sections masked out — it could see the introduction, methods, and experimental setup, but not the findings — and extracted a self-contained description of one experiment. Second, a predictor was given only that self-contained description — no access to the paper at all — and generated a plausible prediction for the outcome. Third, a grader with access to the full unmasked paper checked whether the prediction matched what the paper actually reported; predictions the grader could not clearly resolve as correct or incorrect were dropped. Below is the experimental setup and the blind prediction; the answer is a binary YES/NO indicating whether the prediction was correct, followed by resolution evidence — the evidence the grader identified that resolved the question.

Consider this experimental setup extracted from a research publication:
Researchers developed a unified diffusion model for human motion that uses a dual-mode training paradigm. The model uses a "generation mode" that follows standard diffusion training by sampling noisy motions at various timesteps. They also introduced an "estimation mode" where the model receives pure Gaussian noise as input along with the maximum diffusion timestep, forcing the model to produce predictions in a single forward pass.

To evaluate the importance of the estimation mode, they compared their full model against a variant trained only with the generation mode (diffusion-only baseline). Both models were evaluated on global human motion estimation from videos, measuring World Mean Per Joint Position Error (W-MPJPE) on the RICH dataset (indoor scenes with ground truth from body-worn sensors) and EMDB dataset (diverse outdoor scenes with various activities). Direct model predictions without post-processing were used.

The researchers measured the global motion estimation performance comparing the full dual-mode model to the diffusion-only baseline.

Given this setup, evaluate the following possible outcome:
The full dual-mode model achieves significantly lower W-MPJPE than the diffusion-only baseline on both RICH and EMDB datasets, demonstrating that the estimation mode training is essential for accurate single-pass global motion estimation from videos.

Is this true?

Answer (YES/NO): YES